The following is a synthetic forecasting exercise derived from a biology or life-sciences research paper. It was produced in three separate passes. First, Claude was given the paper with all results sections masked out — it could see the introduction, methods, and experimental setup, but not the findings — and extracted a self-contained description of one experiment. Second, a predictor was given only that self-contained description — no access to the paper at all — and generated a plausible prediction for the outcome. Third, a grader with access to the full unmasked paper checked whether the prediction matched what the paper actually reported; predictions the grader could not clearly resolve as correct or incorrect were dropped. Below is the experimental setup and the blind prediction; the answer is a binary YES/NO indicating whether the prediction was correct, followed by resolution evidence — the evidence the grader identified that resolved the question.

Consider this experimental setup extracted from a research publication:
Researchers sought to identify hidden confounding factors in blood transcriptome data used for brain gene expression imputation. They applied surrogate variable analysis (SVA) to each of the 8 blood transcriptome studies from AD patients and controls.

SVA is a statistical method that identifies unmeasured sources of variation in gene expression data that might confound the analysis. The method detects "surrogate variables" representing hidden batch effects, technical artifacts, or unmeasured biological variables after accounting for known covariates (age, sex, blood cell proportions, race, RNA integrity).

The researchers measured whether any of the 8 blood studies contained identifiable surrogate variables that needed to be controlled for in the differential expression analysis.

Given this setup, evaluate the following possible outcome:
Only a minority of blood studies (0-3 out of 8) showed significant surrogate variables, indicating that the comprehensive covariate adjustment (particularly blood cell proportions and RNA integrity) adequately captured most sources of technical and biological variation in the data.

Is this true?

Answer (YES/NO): YES